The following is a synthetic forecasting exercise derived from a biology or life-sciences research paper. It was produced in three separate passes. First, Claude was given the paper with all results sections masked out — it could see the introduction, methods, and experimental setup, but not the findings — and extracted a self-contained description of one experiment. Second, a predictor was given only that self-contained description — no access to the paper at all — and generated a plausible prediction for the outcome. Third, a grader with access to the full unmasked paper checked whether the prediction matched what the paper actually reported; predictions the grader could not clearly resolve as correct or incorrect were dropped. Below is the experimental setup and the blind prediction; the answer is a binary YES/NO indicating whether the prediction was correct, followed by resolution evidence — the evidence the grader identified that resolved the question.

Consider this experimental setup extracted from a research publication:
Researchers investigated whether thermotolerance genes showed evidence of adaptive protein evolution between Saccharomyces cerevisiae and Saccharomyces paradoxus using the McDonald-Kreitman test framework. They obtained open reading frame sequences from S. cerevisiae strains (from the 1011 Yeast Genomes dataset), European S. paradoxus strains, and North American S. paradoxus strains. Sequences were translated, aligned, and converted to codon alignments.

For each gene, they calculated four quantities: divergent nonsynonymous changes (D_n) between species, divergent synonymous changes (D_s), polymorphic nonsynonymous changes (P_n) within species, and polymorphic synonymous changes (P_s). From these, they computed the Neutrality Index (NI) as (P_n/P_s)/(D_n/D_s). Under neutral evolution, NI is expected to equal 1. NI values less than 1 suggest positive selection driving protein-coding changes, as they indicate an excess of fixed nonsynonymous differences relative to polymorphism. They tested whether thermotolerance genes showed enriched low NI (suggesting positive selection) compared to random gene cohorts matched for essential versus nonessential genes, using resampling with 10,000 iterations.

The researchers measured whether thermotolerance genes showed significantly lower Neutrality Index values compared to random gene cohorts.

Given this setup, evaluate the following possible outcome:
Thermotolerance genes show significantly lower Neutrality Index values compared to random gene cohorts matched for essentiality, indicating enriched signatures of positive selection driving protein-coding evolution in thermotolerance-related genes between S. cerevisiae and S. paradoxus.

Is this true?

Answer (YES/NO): YES